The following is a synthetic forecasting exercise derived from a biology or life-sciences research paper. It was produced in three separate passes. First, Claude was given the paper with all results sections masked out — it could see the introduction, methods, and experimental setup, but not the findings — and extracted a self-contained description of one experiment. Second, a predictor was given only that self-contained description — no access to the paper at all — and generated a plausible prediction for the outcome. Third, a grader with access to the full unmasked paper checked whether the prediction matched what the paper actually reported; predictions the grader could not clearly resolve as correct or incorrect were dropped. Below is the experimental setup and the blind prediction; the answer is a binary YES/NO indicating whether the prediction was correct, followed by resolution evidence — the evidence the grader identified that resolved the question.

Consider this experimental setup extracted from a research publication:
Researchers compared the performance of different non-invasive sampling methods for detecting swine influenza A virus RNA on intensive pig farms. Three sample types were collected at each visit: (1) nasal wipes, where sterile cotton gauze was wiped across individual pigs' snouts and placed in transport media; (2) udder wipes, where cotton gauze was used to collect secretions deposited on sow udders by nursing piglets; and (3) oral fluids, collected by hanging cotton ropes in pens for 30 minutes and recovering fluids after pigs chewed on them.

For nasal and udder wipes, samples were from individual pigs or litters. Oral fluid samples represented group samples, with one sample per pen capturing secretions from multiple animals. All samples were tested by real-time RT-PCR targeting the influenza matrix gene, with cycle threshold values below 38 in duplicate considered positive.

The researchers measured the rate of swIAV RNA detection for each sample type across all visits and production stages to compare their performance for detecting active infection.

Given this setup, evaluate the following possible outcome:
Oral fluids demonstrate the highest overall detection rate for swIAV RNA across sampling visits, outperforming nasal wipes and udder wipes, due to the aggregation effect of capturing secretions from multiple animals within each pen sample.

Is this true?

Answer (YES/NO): NO